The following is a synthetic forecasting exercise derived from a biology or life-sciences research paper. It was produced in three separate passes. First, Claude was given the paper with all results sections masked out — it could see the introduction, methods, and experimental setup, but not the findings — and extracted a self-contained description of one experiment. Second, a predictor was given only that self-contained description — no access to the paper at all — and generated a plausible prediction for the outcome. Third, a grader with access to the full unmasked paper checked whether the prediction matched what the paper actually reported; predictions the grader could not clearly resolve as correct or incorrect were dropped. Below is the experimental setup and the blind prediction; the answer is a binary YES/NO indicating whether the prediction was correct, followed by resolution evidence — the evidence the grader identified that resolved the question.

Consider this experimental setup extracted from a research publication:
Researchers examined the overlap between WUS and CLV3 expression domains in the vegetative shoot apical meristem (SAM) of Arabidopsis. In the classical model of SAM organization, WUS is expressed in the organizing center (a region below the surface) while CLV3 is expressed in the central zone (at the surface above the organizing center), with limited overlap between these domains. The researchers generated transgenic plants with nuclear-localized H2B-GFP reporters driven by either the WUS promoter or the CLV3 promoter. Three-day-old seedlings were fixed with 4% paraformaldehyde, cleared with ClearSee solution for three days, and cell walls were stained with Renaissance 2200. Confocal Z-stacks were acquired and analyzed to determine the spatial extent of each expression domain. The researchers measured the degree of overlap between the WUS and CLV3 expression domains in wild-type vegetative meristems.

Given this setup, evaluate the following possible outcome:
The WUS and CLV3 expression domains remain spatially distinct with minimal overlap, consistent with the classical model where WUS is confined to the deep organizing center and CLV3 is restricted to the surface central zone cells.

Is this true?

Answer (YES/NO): NO